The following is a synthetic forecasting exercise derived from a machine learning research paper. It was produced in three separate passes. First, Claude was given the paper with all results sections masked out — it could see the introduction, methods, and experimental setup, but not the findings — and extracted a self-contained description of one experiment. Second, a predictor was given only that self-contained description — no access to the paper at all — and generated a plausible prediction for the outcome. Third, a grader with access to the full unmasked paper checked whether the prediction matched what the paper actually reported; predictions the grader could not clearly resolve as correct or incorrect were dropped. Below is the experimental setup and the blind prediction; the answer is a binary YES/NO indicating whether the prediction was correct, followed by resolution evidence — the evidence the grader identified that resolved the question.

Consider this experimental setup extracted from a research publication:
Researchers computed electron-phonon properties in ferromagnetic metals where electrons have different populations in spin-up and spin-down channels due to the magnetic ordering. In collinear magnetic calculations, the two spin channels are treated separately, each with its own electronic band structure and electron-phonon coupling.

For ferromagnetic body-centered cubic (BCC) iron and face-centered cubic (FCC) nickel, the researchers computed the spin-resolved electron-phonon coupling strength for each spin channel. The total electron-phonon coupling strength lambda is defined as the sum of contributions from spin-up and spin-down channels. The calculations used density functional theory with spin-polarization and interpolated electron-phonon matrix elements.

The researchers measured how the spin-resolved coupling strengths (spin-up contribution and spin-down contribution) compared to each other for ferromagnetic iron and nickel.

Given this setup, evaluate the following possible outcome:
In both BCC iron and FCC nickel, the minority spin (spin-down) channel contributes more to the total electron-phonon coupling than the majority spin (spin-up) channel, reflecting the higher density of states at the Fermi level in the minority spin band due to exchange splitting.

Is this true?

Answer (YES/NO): NO